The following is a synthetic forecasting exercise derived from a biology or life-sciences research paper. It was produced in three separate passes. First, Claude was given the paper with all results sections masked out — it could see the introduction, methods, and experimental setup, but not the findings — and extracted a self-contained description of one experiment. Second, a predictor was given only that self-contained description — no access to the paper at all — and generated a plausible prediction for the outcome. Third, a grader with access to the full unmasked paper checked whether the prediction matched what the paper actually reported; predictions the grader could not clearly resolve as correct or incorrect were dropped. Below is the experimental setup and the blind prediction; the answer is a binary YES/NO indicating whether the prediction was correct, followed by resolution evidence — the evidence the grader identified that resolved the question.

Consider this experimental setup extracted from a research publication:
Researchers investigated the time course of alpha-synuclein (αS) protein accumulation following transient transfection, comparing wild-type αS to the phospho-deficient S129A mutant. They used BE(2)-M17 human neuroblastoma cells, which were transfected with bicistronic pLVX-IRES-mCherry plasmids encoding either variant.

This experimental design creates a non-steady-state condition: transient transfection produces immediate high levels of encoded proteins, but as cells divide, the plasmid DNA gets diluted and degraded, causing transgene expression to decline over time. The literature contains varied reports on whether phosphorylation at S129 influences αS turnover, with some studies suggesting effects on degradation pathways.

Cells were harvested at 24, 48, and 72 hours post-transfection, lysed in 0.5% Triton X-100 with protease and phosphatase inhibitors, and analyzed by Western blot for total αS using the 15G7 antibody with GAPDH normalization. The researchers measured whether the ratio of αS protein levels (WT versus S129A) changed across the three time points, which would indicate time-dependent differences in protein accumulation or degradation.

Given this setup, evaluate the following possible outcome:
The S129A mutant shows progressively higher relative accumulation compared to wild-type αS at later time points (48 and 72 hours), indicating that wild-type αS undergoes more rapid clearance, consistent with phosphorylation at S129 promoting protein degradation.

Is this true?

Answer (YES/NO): NO